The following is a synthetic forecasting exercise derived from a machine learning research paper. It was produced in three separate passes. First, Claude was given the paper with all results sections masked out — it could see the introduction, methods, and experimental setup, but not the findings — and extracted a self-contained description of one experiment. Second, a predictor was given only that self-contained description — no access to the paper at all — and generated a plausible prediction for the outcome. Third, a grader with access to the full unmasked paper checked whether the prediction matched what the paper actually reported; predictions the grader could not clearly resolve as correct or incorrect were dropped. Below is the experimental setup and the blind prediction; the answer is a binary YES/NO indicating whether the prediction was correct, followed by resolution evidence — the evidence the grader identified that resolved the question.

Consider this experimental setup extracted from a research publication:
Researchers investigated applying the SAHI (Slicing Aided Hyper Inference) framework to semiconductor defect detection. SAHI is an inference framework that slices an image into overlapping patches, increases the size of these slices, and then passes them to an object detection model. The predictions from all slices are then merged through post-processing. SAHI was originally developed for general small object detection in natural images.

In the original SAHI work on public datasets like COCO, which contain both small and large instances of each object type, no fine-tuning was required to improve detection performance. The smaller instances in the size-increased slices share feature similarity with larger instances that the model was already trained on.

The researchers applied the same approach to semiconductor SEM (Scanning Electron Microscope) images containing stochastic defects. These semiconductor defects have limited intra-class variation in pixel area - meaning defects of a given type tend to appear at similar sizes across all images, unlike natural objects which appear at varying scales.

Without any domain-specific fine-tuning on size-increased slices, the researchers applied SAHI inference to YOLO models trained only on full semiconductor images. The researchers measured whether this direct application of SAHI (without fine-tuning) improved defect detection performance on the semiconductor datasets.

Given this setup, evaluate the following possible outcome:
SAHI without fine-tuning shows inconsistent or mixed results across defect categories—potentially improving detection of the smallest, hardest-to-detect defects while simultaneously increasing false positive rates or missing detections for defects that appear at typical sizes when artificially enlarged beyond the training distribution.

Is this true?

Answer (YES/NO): NO